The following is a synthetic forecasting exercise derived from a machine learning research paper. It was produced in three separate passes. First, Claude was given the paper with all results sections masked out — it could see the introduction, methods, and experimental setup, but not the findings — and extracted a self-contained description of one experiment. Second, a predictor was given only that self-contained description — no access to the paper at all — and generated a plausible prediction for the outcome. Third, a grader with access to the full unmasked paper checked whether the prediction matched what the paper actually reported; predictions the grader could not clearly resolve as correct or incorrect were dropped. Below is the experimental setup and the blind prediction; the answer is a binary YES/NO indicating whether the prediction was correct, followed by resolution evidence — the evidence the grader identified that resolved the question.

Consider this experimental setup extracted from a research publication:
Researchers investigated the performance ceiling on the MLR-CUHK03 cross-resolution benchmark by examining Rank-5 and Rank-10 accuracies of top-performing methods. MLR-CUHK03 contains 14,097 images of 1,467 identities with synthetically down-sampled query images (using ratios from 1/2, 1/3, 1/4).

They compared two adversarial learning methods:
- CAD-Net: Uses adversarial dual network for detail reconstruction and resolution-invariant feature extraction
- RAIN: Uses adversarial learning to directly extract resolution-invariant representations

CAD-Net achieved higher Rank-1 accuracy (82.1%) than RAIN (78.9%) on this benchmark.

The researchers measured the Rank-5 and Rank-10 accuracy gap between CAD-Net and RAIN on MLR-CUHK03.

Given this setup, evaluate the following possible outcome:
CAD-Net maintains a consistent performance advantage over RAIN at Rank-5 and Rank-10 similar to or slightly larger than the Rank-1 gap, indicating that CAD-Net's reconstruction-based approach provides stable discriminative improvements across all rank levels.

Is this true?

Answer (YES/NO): NO